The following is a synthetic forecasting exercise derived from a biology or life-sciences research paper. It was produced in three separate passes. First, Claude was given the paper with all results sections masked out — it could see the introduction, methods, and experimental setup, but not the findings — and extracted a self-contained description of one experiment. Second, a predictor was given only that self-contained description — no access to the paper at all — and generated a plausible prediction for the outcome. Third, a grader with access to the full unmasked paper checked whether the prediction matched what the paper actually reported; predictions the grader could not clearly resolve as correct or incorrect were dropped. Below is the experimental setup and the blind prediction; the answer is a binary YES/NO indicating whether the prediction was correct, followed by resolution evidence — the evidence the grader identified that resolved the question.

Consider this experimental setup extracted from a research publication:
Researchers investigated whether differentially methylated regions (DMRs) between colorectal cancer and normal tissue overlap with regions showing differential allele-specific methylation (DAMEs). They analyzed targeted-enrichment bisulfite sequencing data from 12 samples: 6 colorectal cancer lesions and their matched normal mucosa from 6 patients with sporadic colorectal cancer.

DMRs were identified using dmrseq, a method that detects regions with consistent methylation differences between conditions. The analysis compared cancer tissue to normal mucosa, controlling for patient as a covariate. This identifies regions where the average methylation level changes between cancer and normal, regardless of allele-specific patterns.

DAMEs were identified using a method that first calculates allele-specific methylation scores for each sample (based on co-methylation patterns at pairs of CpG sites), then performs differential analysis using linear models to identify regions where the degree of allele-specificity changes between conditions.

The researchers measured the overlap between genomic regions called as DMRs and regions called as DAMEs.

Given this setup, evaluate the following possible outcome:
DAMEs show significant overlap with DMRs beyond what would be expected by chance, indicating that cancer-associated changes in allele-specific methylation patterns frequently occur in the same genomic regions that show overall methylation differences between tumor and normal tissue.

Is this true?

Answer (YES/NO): YES